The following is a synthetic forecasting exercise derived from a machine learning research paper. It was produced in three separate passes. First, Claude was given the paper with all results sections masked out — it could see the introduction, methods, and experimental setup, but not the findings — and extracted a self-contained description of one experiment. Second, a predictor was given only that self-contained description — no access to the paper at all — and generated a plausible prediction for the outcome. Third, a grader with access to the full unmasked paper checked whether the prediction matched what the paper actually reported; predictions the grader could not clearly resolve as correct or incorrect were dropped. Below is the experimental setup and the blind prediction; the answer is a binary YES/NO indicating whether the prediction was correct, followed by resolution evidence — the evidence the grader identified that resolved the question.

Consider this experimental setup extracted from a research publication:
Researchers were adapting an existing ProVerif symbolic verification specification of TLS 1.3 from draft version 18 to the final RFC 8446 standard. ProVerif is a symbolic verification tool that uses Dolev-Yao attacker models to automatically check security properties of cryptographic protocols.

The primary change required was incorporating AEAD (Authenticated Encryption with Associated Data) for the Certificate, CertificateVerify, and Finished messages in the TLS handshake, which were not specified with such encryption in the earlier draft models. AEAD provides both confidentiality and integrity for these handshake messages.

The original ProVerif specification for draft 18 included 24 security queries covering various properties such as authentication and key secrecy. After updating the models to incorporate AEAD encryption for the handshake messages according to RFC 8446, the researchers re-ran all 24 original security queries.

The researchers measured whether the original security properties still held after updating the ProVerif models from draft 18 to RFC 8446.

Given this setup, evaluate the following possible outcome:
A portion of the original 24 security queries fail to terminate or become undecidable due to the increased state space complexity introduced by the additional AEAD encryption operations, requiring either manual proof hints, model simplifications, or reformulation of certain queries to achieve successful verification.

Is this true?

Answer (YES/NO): NO